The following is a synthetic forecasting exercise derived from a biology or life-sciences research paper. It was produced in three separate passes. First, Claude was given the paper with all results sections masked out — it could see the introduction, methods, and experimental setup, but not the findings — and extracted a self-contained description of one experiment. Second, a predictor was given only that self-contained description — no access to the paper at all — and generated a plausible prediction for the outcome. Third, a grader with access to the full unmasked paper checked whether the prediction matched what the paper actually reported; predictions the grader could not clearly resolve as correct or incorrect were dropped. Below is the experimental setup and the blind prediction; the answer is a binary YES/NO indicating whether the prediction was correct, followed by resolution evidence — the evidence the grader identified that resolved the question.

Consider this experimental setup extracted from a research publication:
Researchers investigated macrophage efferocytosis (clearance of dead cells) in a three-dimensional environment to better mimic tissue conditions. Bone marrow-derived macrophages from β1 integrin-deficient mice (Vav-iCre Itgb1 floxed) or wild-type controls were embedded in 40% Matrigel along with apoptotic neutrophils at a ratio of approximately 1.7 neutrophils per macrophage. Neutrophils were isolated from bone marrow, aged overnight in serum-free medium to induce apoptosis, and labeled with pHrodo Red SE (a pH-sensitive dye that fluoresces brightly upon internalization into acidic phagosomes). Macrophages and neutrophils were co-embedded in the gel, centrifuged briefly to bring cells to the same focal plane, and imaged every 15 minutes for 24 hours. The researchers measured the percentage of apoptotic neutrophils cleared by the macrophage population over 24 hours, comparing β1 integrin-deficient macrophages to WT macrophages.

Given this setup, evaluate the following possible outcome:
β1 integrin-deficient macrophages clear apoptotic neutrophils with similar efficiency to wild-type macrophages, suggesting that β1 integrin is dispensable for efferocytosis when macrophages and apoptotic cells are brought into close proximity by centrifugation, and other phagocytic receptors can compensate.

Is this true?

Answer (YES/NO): NO